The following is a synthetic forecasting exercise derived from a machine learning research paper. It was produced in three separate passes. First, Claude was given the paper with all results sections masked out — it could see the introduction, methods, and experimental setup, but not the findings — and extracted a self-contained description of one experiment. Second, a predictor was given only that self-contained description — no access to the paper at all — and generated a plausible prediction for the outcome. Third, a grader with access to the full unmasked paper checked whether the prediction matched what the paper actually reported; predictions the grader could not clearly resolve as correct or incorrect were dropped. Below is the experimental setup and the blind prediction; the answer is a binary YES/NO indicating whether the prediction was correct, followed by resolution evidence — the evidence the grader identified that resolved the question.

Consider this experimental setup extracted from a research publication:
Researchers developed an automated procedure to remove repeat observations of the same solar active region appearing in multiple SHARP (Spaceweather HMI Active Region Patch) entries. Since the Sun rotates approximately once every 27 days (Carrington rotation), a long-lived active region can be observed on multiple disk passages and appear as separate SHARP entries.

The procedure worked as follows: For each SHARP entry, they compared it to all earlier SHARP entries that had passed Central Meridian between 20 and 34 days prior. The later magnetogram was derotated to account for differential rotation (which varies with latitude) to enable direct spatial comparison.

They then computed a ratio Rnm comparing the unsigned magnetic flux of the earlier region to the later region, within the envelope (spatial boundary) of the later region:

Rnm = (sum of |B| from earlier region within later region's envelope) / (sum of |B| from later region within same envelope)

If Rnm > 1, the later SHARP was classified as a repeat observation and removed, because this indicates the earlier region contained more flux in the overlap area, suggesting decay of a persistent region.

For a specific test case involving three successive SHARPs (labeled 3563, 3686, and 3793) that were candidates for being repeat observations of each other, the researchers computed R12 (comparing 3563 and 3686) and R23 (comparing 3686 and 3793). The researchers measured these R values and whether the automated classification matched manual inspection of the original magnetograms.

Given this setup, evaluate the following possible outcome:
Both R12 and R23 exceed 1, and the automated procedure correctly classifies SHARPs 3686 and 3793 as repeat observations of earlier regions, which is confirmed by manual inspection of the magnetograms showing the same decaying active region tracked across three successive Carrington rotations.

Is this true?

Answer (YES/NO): NO